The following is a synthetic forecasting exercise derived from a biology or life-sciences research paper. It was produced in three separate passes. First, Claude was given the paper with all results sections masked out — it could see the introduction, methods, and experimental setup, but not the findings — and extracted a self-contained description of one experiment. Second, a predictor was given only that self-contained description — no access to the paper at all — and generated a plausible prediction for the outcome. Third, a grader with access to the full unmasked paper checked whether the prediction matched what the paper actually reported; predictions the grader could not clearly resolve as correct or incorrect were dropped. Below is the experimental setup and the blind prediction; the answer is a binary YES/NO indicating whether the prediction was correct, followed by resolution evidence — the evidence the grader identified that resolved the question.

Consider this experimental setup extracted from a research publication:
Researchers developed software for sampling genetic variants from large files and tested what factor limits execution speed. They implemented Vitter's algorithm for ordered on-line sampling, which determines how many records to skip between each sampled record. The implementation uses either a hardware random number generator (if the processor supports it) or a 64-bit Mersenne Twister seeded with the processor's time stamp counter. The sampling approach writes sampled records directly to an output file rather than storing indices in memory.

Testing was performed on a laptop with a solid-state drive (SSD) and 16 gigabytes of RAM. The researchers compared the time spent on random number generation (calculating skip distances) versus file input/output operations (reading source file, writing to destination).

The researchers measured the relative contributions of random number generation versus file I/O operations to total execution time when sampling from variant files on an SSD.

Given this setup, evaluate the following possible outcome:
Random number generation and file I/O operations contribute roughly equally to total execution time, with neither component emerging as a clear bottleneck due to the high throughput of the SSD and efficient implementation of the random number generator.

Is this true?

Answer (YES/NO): NO